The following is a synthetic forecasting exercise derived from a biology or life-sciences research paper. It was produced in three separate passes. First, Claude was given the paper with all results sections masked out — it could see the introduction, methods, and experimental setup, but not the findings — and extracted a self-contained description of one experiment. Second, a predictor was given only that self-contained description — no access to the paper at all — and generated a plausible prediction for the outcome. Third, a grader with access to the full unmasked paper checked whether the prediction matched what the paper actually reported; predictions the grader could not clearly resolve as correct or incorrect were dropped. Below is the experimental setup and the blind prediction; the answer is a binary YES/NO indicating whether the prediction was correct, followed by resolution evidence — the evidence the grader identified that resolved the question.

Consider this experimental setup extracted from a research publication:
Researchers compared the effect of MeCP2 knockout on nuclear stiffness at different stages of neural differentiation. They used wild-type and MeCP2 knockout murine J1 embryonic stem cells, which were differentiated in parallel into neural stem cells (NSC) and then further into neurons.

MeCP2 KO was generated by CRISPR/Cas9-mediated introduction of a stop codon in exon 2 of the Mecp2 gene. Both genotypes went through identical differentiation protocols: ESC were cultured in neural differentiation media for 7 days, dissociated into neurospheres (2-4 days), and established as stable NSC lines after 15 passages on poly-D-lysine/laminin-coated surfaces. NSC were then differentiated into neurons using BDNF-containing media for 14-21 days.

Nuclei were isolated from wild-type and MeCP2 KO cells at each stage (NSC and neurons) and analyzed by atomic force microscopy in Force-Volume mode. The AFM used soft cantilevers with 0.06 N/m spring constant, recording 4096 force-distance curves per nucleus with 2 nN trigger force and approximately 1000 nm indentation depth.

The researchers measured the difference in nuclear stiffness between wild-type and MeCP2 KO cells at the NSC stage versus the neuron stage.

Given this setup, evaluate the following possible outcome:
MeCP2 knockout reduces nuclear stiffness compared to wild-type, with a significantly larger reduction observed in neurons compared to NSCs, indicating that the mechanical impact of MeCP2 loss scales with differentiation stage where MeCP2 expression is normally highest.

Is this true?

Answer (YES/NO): NO